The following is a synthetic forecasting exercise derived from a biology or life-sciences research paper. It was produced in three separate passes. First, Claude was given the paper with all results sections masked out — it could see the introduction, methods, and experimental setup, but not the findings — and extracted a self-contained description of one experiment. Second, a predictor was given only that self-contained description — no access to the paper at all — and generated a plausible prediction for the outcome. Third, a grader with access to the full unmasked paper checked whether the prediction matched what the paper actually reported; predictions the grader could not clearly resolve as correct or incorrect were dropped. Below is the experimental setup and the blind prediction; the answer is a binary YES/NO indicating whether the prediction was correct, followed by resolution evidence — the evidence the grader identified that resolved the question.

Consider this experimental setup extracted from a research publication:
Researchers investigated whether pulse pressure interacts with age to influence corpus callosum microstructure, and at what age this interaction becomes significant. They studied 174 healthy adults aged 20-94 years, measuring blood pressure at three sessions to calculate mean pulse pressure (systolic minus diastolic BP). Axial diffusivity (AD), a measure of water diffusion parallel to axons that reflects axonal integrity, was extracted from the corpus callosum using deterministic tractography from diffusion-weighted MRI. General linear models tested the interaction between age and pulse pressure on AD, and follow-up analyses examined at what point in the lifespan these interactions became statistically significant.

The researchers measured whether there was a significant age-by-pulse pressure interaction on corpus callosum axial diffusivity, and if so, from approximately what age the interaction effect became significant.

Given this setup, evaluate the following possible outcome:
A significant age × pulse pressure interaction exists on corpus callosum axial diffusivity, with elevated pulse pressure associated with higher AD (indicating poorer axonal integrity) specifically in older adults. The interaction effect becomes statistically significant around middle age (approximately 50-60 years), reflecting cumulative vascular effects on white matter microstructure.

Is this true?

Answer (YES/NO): YES